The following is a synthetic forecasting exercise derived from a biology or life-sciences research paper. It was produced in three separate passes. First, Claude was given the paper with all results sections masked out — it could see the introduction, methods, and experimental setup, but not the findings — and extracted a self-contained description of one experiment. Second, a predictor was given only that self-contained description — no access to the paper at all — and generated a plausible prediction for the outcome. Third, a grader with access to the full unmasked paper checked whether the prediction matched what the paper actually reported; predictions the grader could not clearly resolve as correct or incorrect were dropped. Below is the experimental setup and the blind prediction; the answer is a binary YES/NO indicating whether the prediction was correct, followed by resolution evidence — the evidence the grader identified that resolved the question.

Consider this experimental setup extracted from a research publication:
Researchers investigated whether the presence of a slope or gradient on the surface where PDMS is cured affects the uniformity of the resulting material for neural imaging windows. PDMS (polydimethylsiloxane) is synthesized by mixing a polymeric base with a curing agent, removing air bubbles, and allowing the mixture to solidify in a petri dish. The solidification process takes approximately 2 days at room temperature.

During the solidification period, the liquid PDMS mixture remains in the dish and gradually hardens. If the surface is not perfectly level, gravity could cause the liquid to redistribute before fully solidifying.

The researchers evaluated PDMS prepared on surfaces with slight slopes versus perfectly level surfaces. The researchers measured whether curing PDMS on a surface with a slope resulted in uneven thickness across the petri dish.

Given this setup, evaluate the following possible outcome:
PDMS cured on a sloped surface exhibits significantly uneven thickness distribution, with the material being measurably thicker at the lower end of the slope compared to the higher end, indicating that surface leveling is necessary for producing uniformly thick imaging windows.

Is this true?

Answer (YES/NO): NO